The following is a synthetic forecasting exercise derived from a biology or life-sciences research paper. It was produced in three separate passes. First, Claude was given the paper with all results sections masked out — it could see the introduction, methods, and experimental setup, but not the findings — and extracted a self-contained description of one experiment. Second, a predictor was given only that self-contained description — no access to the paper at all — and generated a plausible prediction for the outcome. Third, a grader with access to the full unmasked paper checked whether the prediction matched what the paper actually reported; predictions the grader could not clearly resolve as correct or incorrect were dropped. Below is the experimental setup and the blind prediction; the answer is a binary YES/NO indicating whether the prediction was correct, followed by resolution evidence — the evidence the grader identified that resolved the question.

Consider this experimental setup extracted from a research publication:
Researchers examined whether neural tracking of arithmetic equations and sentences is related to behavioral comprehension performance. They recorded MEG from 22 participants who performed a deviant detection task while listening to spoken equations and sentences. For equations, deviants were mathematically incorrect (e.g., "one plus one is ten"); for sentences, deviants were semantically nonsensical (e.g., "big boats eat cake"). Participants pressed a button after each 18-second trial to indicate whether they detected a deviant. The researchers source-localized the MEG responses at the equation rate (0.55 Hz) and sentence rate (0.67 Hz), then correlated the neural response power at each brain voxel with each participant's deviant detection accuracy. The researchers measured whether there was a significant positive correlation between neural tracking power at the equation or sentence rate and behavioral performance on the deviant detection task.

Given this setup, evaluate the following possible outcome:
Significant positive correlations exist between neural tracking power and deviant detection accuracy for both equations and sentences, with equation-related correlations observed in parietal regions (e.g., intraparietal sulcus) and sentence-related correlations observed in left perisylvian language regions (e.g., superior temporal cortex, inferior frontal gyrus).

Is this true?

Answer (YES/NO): NO